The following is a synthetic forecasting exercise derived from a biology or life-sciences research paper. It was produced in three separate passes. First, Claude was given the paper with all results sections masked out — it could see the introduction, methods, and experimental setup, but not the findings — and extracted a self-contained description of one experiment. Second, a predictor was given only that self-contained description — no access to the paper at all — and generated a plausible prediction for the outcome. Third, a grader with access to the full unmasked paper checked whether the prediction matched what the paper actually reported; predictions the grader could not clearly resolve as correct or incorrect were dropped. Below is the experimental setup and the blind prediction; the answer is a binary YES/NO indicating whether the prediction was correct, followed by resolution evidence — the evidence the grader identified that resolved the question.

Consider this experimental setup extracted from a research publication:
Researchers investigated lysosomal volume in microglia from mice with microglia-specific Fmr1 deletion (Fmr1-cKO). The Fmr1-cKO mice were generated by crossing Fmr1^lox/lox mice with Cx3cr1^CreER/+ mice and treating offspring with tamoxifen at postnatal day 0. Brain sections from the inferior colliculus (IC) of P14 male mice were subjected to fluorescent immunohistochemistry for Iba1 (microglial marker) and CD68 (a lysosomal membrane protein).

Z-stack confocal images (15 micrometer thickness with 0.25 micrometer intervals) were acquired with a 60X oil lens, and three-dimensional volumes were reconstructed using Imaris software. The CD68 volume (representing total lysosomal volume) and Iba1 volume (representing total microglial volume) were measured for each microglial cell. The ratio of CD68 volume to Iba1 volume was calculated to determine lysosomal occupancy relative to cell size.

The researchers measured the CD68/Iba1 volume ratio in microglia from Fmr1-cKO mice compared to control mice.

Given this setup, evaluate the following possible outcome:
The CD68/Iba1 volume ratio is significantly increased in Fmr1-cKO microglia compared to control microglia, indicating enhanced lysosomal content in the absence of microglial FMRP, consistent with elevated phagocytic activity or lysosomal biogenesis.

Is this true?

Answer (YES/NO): NO